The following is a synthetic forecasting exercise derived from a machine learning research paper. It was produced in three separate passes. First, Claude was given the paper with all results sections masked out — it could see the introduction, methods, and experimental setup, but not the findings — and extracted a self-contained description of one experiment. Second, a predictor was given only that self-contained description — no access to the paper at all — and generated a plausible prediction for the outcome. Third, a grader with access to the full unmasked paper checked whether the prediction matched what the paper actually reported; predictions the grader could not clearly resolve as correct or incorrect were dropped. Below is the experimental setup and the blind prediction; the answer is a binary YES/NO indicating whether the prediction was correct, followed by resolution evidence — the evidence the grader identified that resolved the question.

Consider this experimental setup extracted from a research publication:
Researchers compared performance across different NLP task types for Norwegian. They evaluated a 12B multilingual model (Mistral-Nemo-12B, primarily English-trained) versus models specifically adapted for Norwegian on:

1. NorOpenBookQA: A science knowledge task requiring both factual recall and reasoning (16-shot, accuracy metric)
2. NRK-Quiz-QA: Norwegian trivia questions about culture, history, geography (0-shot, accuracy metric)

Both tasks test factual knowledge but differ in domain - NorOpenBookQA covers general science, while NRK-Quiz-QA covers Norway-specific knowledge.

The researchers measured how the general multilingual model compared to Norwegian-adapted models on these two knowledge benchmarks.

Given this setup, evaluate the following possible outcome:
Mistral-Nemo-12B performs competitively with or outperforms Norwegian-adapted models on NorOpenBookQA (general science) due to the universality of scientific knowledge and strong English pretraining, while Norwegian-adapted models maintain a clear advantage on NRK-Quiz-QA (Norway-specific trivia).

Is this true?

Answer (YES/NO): YES